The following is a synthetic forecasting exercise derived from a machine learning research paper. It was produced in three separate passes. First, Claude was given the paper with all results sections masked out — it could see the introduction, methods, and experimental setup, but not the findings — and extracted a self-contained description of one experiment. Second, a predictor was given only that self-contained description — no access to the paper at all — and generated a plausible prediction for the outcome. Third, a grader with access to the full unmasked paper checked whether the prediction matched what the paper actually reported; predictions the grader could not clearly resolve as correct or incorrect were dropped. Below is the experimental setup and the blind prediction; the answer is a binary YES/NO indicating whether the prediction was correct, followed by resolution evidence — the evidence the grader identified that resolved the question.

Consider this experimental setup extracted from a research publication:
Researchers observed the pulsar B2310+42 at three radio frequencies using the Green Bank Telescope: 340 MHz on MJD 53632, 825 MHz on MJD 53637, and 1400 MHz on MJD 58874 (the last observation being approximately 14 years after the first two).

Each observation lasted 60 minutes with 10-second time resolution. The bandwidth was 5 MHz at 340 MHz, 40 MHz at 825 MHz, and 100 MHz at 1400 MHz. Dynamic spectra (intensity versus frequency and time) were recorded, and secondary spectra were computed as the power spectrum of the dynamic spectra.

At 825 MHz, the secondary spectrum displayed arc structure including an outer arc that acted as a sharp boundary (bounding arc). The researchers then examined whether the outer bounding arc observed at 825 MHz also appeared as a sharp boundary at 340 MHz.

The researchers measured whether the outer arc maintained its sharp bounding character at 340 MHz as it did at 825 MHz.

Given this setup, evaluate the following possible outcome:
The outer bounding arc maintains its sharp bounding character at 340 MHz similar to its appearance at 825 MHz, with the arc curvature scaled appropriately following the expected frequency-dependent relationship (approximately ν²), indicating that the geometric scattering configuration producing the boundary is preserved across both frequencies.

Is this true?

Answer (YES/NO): NO